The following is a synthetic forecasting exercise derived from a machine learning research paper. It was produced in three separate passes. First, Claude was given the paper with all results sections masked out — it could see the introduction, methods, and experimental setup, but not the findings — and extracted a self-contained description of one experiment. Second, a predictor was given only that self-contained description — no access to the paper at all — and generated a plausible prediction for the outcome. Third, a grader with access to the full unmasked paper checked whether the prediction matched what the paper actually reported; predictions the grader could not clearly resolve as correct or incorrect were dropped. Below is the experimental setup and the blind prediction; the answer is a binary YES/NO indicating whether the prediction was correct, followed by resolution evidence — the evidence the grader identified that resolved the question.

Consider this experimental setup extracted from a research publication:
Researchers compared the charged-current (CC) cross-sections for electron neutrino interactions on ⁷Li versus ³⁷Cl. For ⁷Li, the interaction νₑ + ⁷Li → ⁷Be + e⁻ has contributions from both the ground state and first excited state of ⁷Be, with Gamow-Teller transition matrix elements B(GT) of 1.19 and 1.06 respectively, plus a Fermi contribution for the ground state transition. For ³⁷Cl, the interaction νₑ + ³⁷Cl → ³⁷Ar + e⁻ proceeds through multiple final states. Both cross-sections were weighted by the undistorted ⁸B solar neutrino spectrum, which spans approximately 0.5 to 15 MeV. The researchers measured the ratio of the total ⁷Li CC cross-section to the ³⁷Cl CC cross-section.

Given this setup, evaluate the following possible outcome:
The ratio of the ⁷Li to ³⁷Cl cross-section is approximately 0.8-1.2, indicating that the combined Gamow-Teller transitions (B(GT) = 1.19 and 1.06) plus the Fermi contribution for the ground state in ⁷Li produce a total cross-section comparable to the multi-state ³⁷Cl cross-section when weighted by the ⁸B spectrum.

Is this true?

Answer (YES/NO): NO